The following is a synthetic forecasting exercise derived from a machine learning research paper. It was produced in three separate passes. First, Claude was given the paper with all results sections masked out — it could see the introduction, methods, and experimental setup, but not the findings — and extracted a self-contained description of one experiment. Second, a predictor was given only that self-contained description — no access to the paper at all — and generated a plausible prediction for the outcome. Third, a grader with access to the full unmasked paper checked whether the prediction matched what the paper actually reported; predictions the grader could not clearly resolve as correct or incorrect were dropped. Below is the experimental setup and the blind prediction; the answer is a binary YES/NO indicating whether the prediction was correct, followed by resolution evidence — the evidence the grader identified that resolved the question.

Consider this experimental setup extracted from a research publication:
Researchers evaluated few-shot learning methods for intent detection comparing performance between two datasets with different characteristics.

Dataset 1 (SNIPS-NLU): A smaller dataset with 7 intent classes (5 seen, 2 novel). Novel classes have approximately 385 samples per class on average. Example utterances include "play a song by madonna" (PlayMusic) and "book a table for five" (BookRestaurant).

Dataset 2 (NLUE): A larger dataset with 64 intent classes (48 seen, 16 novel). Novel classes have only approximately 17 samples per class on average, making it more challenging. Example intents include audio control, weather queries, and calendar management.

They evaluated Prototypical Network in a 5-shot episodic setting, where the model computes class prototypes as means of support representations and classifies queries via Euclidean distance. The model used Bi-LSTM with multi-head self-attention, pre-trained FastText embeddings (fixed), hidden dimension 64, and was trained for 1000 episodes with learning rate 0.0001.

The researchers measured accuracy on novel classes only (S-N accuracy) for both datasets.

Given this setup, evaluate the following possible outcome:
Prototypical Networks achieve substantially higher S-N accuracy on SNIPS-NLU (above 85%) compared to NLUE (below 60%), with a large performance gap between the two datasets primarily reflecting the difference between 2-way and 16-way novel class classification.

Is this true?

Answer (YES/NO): NO